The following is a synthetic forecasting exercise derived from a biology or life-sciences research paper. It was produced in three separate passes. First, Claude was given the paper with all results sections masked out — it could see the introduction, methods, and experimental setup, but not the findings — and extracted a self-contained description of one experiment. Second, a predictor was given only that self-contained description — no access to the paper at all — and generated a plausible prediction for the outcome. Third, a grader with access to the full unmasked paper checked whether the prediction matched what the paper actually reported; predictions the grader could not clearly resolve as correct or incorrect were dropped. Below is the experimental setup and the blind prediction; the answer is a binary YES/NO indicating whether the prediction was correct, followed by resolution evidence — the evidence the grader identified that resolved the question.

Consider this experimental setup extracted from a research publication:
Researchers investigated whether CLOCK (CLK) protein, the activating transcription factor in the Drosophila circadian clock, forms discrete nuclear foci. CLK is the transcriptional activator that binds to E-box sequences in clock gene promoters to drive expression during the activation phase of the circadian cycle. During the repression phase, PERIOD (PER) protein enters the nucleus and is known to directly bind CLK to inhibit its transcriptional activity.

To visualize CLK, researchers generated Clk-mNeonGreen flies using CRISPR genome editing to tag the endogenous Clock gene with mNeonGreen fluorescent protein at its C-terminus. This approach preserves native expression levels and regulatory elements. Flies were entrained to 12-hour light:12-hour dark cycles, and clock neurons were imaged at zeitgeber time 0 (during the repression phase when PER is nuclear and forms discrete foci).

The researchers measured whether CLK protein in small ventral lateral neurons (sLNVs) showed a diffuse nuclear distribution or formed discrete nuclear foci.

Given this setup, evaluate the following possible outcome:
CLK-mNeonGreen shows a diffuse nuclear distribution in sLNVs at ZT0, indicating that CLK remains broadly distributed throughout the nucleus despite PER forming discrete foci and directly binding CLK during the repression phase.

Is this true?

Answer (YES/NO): NO